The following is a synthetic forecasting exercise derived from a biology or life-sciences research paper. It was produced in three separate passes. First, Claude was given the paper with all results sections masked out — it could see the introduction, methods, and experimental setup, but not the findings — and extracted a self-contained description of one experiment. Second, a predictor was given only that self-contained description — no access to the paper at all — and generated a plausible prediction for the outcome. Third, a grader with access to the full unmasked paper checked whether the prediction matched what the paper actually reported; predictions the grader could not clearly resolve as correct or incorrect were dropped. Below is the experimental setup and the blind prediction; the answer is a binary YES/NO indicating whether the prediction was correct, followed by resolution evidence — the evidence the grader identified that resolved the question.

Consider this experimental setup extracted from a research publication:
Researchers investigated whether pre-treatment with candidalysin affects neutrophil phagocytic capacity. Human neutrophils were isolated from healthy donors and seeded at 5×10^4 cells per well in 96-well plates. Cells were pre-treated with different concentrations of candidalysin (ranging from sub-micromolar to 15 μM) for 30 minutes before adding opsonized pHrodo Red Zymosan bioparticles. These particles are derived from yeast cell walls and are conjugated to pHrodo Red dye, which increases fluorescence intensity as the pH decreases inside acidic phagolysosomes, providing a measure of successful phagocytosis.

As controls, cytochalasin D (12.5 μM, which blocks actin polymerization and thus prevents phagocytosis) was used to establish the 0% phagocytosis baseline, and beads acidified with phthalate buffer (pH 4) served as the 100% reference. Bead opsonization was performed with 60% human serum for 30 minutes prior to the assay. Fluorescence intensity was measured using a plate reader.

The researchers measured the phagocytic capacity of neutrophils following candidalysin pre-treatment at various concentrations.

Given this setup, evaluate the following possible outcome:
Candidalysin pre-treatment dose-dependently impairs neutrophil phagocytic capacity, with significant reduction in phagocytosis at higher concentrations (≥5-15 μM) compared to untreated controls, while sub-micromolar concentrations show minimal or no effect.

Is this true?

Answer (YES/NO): NO